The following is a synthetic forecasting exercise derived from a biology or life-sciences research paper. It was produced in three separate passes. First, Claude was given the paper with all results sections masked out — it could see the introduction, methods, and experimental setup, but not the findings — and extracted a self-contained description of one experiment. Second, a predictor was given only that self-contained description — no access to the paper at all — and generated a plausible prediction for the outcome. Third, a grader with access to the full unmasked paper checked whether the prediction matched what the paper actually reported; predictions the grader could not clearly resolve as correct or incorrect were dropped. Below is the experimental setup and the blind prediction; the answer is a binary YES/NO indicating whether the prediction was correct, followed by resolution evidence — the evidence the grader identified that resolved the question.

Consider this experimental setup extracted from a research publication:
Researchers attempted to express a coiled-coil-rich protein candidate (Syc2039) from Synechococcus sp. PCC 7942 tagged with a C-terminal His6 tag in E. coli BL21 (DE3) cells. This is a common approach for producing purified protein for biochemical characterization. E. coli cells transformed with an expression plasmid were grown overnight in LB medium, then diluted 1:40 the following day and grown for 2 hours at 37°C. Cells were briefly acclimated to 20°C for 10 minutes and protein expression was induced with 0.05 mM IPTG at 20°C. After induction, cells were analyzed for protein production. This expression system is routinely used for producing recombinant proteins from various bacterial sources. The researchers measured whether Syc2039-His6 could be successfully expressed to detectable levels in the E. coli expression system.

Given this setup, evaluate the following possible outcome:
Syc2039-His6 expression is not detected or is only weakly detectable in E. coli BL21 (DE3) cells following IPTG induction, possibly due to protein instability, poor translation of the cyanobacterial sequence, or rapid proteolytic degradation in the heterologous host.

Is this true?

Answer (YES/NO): YES